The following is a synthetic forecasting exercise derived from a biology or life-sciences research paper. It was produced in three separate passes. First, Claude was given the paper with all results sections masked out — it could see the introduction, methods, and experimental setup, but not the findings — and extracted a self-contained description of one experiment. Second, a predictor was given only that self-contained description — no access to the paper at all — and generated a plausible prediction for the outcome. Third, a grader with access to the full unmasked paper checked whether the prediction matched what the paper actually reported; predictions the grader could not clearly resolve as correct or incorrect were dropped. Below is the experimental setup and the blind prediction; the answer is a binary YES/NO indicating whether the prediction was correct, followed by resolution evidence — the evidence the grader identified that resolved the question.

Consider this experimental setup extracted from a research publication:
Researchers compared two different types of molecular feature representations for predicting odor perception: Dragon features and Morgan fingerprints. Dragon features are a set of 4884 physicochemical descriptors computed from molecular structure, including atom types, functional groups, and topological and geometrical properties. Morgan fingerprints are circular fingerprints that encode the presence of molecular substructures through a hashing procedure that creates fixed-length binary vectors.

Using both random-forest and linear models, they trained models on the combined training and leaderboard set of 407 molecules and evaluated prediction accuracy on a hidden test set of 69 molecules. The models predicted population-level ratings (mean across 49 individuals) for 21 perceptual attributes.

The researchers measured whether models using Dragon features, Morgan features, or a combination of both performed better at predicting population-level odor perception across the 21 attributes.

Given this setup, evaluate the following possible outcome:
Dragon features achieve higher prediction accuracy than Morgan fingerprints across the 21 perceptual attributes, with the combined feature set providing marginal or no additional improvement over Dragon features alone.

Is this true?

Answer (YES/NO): NO